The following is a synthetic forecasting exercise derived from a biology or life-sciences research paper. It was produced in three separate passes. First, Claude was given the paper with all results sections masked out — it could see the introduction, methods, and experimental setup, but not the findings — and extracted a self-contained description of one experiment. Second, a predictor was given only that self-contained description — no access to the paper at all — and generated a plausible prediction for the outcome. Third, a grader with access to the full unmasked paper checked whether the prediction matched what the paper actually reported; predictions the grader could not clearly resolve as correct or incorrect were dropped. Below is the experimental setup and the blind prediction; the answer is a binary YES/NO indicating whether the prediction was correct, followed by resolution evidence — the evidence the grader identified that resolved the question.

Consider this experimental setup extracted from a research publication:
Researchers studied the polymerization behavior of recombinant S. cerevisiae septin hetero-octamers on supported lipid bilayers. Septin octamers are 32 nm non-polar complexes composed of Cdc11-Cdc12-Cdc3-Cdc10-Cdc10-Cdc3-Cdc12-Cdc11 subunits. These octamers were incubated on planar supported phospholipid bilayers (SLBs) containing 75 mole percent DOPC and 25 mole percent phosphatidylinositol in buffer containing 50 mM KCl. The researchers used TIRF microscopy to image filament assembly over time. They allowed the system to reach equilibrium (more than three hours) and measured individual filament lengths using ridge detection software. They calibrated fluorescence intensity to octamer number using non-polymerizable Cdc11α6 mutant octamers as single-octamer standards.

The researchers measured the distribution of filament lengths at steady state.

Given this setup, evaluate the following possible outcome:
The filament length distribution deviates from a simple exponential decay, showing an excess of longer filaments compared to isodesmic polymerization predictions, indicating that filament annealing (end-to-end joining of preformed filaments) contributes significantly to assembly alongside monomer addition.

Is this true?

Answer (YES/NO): NO